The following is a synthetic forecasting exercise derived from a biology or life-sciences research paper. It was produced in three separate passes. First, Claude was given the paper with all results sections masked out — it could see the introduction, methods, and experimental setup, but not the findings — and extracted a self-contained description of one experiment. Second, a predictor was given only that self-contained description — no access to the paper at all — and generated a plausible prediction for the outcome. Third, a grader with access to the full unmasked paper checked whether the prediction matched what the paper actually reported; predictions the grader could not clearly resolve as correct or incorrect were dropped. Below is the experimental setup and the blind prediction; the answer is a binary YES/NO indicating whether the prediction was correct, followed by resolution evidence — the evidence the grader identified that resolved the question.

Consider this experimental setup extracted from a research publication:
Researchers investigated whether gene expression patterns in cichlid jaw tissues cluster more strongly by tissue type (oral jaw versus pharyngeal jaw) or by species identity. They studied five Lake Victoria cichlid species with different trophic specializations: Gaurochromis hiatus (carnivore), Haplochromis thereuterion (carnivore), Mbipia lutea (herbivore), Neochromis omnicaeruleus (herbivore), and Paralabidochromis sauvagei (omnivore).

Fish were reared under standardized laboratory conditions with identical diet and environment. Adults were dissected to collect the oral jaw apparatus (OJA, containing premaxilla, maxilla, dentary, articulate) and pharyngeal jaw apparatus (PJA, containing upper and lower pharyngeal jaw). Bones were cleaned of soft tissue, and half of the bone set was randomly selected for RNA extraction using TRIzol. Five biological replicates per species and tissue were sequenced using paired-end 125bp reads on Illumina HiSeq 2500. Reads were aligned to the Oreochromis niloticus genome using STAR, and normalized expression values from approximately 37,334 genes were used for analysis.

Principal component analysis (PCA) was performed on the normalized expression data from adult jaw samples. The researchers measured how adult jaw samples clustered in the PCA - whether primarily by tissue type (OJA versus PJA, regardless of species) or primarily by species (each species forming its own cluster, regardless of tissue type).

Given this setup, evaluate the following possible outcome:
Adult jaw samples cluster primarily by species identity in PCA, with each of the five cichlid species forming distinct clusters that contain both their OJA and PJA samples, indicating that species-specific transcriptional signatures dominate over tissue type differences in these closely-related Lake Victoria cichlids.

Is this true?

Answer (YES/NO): YES